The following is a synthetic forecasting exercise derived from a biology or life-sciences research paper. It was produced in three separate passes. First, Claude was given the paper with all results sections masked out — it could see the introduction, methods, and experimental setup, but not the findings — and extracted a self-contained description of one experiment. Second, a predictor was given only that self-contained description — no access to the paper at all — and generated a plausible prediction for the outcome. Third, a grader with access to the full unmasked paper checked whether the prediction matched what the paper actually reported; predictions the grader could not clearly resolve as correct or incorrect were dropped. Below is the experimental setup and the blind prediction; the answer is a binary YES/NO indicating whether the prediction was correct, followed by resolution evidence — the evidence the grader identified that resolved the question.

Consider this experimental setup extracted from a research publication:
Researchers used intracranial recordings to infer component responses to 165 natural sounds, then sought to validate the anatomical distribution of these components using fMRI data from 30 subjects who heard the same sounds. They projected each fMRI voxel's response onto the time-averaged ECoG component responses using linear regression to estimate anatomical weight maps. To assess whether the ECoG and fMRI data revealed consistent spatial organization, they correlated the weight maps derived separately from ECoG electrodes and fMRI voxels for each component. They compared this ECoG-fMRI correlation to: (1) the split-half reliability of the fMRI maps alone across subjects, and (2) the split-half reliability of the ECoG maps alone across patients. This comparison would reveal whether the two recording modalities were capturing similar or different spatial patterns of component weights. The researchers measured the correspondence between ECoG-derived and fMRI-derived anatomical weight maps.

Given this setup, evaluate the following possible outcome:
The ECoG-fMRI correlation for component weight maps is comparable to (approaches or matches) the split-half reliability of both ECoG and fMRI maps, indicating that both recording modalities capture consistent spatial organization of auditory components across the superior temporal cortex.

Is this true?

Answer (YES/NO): NO